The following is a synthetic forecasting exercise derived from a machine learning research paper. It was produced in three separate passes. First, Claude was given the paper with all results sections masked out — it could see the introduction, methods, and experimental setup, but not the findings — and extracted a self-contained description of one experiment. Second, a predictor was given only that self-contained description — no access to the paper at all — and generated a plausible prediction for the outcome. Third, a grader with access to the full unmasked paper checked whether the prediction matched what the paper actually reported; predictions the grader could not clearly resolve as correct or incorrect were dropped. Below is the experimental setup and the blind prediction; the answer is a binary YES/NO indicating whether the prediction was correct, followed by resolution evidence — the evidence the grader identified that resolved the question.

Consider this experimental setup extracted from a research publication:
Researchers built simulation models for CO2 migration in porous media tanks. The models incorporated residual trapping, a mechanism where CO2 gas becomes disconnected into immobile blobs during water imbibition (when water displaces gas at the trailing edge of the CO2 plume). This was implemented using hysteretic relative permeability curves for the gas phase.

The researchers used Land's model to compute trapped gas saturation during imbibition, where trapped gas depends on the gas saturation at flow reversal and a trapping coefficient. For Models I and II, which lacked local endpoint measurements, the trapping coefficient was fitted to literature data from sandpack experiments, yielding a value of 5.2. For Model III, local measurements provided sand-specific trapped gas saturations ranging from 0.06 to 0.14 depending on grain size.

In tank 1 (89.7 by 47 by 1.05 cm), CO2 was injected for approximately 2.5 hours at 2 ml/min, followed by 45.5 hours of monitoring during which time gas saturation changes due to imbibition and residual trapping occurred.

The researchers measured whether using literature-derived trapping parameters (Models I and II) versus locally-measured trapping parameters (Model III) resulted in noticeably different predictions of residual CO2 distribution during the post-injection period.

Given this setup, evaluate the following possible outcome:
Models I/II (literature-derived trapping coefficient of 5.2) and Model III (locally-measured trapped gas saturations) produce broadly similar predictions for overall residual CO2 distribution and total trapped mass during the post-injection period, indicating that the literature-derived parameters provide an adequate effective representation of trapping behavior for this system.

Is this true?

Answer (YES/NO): YES